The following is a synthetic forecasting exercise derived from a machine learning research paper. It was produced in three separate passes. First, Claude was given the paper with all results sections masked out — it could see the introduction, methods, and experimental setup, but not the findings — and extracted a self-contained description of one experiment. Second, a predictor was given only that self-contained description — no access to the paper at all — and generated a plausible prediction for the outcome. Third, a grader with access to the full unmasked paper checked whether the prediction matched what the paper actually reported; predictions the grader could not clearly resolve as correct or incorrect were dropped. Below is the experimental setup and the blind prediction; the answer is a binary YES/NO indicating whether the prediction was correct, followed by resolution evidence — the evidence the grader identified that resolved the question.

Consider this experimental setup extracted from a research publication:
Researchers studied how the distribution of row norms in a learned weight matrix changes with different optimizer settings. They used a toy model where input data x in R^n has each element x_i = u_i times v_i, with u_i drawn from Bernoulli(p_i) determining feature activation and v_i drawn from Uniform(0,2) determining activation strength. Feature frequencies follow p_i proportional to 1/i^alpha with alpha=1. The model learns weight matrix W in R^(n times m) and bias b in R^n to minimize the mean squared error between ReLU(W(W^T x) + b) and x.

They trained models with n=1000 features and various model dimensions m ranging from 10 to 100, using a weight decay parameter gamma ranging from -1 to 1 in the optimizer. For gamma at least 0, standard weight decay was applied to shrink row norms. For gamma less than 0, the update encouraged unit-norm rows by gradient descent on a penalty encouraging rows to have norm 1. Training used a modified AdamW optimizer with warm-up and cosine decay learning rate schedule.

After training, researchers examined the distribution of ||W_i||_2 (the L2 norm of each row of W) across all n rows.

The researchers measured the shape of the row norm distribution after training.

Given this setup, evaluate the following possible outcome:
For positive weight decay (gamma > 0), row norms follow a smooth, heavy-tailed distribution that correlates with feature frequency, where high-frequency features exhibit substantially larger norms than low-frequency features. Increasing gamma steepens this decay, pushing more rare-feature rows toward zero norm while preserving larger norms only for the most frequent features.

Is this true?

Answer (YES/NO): NO